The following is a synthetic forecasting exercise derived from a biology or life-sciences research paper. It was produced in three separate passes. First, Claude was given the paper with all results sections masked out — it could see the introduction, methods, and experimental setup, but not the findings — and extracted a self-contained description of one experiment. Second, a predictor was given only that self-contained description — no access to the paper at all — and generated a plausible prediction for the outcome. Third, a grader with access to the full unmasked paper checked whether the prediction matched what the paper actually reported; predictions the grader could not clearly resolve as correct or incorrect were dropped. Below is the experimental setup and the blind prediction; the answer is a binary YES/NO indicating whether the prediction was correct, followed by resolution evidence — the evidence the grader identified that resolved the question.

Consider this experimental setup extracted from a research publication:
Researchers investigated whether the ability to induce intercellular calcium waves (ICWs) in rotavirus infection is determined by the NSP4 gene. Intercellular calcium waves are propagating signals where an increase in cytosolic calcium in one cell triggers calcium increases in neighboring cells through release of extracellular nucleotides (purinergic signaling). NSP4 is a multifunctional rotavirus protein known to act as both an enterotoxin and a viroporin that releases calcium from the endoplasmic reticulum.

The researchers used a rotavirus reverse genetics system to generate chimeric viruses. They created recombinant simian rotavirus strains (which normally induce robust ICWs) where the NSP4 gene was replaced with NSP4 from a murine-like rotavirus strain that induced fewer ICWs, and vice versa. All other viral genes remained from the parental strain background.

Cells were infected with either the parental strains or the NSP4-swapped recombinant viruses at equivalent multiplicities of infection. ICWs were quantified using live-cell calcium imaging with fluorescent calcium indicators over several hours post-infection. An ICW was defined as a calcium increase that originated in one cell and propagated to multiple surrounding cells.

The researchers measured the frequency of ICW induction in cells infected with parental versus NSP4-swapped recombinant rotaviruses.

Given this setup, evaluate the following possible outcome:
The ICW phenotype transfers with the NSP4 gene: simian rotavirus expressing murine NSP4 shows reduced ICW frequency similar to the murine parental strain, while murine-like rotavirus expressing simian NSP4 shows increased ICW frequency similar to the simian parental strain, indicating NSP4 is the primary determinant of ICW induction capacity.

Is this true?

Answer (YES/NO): YES